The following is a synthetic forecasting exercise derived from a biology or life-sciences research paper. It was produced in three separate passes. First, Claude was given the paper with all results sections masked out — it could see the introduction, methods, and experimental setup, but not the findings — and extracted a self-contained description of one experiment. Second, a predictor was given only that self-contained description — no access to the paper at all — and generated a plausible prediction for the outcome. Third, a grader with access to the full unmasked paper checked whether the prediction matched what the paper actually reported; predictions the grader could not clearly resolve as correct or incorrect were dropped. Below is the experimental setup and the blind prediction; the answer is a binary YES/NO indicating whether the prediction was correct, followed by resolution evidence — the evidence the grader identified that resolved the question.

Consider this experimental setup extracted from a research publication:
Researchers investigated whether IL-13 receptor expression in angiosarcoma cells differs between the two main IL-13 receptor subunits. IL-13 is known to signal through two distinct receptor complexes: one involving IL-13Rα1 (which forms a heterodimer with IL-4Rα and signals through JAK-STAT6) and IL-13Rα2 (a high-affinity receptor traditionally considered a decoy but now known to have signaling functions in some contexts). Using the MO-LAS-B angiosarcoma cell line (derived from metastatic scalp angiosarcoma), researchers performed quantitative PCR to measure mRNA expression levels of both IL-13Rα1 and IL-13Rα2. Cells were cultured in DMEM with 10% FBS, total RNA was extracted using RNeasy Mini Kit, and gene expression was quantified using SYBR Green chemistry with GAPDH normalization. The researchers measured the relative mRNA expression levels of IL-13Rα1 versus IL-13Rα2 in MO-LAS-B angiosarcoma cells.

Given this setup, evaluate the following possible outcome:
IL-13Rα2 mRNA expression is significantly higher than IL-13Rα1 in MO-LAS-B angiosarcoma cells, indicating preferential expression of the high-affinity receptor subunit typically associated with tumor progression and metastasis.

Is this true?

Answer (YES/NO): YES